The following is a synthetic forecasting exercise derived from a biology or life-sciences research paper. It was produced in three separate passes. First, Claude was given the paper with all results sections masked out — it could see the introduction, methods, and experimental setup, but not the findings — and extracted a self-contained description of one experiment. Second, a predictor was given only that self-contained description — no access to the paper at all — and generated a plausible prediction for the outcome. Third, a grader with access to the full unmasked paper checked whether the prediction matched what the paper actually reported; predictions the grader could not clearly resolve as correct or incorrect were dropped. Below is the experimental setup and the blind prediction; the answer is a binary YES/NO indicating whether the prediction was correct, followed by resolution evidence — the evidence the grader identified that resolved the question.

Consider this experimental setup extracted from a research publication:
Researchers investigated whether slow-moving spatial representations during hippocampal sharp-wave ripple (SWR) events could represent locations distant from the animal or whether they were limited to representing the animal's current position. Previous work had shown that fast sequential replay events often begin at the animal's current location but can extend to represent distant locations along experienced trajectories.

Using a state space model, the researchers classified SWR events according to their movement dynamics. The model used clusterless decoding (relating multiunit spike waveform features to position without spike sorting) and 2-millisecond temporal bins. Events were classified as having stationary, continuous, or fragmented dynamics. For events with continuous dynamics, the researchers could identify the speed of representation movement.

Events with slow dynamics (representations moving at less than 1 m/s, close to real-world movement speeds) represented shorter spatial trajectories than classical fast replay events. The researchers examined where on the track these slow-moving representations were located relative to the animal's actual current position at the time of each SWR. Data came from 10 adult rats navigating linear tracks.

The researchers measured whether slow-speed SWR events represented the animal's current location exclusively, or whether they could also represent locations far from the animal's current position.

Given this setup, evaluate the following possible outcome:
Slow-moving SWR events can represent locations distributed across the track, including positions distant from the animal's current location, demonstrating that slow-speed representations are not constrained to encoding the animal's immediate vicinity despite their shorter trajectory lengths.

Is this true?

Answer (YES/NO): YES